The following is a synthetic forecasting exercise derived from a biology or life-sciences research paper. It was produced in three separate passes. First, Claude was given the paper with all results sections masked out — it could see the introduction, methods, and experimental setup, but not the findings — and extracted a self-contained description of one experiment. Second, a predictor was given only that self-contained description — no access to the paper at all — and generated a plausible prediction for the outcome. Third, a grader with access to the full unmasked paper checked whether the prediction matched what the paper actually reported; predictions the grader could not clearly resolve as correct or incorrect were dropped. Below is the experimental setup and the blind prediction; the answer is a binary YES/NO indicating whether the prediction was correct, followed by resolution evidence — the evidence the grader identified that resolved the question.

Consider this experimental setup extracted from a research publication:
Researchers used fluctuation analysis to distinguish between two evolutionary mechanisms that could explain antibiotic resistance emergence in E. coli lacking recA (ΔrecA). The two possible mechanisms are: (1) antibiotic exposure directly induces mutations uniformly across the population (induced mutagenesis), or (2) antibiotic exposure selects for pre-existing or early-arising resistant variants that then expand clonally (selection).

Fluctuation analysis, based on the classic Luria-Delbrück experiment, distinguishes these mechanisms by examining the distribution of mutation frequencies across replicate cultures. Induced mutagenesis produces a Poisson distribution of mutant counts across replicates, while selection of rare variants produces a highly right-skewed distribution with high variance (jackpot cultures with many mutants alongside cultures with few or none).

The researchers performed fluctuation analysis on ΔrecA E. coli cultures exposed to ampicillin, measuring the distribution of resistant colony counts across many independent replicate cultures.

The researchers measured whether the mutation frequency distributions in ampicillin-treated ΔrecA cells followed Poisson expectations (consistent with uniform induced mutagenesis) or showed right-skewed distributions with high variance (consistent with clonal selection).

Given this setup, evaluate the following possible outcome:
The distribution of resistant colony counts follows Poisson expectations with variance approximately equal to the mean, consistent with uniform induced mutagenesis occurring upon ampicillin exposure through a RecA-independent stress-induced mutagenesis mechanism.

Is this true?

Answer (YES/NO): NO